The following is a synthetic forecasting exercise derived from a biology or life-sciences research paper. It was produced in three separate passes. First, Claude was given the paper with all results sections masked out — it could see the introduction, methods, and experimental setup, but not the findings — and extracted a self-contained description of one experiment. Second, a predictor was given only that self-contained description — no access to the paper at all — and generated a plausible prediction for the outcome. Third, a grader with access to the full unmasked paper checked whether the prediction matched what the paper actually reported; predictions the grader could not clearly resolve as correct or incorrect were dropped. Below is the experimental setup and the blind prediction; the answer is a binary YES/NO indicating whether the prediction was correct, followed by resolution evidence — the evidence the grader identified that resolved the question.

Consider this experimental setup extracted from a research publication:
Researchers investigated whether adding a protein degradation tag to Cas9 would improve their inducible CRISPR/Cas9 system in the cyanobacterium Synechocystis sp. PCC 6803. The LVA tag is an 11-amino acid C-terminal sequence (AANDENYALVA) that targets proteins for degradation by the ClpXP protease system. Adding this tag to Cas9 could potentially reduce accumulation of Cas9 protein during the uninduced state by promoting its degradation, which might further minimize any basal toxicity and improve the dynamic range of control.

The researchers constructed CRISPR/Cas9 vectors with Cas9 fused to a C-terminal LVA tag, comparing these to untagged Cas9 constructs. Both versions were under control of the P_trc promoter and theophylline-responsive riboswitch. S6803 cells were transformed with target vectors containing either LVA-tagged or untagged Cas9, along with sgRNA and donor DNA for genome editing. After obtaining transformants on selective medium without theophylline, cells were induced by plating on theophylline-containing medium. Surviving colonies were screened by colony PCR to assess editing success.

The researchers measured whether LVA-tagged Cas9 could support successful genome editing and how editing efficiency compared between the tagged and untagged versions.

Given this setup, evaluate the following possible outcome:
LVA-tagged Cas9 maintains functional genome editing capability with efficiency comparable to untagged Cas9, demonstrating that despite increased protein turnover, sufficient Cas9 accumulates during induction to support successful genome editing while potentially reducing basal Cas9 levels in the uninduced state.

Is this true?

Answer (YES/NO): NO